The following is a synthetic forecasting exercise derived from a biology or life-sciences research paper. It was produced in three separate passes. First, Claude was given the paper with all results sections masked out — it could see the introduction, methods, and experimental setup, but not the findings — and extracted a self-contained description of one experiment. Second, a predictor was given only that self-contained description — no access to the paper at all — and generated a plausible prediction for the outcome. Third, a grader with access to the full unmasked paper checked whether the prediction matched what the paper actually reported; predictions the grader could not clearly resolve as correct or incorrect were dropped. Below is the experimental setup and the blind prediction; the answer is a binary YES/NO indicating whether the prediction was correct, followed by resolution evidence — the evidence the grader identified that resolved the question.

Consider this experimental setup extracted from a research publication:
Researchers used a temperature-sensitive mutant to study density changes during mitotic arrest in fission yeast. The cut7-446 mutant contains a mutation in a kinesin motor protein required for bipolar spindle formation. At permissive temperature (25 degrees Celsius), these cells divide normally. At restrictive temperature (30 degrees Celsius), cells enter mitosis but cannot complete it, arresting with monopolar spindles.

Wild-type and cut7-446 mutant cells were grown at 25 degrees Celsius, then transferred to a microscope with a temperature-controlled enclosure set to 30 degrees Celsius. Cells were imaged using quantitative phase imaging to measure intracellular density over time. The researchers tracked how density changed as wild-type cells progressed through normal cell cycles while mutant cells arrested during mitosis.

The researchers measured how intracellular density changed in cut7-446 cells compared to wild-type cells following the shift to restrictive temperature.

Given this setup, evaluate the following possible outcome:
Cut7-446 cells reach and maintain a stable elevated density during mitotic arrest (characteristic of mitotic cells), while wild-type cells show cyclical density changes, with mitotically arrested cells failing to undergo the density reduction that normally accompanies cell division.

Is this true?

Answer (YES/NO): NO